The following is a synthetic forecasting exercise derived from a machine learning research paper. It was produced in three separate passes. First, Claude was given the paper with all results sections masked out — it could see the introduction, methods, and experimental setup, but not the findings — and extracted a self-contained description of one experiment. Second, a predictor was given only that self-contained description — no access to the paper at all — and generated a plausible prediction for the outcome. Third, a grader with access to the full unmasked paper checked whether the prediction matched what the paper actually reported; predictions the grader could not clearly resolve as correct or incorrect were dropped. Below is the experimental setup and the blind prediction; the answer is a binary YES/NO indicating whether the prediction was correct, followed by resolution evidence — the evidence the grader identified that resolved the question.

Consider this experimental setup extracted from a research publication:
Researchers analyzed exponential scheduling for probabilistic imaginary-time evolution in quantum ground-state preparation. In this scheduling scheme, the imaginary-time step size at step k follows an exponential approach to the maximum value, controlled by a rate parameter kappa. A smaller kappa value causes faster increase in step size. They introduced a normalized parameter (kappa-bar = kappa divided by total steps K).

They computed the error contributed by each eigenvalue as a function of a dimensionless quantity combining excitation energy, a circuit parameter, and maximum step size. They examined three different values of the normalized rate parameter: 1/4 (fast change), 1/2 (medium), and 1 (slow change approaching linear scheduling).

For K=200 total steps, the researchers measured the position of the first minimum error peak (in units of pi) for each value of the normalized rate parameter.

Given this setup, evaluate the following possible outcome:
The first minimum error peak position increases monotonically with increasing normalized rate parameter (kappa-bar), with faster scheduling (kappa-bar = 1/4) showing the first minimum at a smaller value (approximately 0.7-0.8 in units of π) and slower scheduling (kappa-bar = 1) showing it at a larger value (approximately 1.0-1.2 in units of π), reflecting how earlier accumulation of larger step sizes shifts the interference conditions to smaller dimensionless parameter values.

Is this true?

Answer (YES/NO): NO